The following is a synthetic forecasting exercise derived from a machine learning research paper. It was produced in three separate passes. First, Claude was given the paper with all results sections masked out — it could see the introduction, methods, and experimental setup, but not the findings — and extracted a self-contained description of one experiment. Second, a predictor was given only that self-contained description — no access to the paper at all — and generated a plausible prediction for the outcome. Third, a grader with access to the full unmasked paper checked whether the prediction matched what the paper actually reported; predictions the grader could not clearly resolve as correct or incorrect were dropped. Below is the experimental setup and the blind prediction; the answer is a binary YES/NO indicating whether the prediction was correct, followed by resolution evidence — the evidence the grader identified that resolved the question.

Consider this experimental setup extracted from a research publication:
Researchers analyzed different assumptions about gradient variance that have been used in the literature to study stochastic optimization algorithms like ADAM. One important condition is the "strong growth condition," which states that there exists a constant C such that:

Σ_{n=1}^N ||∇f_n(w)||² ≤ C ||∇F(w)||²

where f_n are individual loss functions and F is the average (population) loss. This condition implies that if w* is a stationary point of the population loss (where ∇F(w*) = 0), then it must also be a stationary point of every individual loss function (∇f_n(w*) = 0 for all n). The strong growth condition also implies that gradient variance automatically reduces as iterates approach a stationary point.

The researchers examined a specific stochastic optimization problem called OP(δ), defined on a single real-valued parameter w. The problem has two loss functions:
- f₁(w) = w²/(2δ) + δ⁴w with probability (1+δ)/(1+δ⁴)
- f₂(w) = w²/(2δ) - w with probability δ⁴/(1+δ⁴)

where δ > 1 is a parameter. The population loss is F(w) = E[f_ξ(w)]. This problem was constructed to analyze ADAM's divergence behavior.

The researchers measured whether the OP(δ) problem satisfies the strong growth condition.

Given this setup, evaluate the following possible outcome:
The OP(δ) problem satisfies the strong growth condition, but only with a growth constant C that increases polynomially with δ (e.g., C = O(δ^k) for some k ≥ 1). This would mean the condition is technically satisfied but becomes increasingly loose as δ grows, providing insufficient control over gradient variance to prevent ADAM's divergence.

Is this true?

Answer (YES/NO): NO